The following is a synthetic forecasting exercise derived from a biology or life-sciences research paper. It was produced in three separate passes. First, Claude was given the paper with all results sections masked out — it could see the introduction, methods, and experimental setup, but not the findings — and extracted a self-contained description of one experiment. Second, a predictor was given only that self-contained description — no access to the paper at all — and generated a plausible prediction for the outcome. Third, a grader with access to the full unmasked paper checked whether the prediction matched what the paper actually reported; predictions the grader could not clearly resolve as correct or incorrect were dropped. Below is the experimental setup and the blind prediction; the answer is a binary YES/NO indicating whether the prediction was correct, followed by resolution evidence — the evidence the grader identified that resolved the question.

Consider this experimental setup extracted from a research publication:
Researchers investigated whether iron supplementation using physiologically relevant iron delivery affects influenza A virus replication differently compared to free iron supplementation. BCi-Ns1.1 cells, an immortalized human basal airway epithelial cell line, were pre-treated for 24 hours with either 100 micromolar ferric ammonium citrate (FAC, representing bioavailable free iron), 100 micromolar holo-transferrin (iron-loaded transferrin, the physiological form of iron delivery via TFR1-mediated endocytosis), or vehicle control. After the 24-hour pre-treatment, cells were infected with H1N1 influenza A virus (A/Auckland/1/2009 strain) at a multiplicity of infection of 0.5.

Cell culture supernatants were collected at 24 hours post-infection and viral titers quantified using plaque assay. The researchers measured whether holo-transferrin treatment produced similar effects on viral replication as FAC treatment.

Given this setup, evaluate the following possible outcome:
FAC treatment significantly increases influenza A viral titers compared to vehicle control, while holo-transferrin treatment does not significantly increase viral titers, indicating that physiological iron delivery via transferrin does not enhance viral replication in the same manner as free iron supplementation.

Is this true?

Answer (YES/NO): NO